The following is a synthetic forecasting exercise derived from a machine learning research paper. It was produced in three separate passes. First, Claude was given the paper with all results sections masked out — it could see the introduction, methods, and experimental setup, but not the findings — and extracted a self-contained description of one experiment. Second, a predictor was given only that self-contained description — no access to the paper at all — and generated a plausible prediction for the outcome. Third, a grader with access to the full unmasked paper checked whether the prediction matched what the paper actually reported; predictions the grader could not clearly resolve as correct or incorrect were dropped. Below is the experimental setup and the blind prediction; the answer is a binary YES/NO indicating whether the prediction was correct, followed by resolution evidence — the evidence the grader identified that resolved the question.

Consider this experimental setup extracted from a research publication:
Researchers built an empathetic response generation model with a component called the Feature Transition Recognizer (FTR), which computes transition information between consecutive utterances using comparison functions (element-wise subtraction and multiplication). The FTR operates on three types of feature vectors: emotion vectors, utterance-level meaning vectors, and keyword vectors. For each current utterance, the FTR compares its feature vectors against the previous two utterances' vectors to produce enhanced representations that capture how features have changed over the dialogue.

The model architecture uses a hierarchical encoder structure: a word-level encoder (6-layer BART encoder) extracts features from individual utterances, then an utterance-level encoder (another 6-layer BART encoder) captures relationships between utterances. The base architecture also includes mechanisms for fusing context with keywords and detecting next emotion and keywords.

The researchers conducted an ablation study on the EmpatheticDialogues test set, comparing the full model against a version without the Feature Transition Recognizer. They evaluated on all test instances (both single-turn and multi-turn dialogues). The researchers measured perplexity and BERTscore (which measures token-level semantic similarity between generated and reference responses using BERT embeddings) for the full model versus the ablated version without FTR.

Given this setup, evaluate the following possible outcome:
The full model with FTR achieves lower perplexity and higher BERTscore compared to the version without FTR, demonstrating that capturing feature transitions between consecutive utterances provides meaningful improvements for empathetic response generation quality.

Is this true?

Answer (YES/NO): YES